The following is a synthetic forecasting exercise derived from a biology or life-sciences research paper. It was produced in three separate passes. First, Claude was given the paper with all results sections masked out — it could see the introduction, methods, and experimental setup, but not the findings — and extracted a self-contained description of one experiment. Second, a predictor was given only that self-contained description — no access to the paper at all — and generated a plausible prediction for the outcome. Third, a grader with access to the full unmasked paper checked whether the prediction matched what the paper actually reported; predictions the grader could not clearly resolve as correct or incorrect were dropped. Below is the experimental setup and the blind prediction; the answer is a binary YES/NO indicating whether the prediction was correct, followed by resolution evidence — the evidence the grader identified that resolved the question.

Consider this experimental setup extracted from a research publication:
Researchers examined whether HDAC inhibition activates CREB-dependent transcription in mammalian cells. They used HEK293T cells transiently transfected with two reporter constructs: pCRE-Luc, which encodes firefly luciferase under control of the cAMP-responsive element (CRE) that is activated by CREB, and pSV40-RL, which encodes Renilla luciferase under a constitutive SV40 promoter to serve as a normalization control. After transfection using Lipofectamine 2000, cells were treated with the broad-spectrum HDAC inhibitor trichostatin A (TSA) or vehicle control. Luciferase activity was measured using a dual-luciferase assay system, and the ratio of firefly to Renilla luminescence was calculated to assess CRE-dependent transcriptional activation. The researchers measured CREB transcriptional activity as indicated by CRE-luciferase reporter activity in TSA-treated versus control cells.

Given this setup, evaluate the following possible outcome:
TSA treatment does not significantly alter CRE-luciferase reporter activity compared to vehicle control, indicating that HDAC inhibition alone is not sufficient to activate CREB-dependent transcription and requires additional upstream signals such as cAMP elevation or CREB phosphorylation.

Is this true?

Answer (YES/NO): NO